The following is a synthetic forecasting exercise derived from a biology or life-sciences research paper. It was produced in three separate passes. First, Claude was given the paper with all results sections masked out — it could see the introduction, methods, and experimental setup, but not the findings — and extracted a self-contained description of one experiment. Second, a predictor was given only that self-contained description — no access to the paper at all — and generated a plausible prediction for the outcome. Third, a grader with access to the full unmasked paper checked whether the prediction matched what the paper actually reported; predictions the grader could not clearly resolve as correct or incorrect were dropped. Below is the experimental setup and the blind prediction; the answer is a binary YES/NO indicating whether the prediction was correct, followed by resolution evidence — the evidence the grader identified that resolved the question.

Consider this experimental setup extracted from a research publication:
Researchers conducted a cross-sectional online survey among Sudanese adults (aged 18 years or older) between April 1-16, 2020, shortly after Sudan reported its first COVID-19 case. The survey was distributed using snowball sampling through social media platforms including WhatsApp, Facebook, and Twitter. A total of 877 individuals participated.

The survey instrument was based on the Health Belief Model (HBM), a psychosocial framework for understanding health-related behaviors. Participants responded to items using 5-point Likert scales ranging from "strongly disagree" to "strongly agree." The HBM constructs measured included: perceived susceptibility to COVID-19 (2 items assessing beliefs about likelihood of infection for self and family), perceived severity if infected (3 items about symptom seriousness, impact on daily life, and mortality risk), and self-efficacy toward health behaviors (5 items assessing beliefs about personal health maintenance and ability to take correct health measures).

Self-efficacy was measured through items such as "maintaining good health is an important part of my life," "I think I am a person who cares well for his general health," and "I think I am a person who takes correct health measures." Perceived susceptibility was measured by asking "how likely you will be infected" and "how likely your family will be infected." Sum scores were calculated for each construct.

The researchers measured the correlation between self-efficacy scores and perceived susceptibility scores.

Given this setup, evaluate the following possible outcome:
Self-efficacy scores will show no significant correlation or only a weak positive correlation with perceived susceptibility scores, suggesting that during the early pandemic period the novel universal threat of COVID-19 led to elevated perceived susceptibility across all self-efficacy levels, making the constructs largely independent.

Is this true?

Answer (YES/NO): NO